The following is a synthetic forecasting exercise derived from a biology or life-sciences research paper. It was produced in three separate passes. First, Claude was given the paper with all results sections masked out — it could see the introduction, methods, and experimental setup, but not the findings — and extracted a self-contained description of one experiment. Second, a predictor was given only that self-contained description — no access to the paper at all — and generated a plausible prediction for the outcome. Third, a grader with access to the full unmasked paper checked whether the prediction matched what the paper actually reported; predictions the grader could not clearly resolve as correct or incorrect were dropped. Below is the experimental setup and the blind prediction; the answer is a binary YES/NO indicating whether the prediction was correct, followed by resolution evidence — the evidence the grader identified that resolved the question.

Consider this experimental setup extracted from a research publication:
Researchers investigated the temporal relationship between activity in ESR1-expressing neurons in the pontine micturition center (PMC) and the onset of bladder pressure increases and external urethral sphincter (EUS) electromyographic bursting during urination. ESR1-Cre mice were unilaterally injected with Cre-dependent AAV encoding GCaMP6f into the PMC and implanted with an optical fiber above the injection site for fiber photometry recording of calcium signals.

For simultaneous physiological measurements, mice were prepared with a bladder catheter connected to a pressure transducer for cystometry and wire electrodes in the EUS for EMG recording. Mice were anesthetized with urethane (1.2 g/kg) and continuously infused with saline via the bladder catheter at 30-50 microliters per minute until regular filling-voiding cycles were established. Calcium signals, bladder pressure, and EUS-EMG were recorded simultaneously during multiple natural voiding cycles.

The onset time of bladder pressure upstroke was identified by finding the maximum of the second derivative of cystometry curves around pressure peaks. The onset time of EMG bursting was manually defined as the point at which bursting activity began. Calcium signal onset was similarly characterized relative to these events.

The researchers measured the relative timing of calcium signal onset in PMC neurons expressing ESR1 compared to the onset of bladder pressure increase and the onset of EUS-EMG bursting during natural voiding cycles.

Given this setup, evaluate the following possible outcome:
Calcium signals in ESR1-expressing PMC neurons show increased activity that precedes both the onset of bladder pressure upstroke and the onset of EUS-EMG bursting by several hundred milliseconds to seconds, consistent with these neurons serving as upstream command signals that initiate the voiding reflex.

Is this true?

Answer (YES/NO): YES